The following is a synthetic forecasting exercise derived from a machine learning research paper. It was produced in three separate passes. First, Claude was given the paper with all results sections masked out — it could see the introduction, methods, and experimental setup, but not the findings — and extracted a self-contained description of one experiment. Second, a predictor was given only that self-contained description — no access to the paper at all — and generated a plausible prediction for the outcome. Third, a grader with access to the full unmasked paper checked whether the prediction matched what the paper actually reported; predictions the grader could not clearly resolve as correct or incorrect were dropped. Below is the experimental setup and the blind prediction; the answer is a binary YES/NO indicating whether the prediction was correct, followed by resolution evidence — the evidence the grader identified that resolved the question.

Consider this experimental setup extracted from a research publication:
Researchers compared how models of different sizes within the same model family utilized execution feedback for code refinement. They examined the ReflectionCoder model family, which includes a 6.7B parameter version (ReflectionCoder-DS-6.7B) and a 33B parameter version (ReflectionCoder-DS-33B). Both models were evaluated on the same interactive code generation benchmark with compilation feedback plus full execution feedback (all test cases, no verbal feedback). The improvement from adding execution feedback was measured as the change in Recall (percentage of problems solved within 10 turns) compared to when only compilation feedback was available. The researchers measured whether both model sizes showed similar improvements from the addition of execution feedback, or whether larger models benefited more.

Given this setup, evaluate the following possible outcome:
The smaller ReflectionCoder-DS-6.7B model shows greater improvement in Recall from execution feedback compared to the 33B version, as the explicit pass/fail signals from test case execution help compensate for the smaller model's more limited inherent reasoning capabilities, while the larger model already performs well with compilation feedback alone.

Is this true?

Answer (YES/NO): NO